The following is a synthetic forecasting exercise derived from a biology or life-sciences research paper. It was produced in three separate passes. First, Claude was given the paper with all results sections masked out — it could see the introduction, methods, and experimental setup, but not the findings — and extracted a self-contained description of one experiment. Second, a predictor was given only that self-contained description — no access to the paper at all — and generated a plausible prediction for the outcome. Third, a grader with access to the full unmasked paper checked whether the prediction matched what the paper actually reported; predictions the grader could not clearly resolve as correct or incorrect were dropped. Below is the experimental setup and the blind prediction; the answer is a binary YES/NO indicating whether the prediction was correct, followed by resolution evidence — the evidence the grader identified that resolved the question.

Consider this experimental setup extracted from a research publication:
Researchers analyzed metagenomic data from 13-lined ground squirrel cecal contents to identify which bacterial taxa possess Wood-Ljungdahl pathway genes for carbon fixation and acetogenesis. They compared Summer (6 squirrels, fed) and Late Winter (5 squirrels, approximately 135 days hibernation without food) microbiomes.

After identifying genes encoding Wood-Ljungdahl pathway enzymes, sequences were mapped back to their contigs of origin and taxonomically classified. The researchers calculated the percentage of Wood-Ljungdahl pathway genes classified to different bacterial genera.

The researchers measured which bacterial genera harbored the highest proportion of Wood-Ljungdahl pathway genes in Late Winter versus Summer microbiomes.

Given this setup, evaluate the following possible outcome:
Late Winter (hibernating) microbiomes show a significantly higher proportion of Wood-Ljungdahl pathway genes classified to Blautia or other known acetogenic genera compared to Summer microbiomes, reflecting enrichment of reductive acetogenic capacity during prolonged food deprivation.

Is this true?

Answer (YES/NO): YES